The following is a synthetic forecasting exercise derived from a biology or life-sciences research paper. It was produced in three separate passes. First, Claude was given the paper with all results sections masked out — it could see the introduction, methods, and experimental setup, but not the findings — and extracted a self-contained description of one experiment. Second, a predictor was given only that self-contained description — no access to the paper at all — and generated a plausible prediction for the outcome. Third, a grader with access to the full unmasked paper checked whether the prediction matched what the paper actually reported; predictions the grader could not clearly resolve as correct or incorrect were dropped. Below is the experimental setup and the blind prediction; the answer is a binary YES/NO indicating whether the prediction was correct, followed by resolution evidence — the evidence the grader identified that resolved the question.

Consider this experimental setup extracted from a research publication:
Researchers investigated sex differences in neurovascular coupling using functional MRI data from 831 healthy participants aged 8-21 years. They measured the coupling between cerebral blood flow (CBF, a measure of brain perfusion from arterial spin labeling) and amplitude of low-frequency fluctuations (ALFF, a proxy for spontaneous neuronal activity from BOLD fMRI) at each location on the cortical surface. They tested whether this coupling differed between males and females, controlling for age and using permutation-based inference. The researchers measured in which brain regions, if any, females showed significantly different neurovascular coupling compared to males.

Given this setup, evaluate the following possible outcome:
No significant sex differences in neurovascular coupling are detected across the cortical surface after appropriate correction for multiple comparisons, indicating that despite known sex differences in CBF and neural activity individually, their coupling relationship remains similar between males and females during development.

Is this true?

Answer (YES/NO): NO